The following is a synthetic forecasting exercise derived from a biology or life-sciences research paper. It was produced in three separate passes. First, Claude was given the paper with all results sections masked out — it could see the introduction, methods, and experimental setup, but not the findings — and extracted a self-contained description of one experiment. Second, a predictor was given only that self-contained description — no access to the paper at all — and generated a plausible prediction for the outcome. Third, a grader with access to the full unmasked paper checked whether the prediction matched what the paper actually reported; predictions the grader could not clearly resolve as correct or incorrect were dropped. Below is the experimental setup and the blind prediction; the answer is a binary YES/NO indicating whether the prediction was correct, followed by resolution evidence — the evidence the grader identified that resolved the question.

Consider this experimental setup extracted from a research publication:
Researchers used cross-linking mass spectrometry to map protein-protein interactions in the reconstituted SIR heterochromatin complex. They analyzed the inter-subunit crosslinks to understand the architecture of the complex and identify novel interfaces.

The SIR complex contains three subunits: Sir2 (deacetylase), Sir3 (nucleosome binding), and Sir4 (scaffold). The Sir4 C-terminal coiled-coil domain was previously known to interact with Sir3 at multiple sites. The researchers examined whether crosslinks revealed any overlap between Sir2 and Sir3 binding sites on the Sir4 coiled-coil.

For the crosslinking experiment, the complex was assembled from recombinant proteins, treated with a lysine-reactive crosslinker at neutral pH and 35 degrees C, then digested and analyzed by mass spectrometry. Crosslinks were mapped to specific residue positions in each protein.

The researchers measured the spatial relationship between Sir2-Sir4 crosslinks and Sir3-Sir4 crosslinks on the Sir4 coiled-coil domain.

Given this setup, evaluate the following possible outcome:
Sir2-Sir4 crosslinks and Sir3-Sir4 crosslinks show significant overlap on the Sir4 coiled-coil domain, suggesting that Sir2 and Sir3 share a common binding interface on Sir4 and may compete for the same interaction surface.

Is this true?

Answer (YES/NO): NO